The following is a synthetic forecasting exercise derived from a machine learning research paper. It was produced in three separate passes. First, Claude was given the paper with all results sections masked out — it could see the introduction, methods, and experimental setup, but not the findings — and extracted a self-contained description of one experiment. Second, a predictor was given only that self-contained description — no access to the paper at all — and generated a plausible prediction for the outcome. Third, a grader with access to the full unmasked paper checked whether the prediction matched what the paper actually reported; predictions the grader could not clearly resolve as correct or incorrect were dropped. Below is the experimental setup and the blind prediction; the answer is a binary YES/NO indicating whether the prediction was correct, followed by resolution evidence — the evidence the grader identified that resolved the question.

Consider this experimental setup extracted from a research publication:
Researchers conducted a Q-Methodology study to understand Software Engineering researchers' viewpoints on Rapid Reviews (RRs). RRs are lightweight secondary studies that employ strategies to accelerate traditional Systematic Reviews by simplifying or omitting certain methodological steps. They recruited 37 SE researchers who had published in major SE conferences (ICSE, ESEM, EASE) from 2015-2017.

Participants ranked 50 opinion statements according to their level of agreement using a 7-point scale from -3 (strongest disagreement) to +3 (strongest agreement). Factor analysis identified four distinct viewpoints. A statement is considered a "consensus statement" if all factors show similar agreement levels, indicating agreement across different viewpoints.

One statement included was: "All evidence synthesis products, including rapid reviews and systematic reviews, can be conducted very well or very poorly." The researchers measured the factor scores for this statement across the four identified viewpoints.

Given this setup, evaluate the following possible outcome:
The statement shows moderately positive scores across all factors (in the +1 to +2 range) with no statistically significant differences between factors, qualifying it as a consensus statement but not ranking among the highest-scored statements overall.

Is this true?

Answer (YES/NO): NO